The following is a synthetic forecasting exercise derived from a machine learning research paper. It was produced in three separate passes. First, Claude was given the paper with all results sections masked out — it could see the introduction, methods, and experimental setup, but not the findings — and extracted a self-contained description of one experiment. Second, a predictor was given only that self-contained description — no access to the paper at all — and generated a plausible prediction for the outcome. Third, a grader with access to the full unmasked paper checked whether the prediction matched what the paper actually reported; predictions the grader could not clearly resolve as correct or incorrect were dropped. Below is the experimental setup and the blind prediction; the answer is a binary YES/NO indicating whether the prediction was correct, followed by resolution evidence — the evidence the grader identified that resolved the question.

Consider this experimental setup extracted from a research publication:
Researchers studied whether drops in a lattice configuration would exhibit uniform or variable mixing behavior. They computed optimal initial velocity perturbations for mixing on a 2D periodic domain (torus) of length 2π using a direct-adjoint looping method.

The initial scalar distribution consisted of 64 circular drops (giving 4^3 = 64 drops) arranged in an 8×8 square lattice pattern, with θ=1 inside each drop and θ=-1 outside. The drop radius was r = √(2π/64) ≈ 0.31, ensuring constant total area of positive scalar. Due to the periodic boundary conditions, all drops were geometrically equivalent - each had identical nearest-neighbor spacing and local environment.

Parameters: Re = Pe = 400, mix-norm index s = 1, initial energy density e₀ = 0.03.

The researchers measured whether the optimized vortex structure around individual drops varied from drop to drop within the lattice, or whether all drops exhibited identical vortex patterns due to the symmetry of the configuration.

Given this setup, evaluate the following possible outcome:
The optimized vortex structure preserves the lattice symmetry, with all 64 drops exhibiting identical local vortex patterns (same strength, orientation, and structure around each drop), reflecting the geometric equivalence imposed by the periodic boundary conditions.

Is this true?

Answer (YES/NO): YES